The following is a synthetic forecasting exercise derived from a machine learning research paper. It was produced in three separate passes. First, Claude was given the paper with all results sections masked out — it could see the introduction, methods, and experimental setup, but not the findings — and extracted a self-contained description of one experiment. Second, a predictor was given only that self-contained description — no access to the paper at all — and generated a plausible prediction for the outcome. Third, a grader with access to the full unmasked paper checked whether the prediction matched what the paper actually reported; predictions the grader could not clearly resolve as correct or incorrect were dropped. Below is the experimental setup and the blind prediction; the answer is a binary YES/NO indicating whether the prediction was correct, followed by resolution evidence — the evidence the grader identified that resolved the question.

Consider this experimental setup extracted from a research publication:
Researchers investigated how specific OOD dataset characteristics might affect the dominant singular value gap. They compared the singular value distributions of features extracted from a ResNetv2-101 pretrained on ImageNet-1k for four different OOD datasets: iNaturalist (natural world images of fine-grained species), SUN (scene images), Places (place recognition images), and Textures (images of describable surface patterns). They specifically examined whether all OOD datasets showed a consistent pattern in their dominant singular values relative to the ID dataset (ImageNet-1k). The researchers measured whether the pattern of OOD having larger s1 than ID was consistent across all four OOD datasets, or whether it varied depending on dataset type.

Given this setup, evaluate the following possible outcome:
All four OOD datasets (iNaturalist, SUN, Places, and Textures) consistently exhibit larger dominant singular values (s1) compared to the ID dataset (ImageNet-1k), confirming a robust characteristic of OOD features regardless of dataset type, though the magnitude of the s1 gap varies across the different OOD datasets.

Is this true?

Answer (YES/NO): YES